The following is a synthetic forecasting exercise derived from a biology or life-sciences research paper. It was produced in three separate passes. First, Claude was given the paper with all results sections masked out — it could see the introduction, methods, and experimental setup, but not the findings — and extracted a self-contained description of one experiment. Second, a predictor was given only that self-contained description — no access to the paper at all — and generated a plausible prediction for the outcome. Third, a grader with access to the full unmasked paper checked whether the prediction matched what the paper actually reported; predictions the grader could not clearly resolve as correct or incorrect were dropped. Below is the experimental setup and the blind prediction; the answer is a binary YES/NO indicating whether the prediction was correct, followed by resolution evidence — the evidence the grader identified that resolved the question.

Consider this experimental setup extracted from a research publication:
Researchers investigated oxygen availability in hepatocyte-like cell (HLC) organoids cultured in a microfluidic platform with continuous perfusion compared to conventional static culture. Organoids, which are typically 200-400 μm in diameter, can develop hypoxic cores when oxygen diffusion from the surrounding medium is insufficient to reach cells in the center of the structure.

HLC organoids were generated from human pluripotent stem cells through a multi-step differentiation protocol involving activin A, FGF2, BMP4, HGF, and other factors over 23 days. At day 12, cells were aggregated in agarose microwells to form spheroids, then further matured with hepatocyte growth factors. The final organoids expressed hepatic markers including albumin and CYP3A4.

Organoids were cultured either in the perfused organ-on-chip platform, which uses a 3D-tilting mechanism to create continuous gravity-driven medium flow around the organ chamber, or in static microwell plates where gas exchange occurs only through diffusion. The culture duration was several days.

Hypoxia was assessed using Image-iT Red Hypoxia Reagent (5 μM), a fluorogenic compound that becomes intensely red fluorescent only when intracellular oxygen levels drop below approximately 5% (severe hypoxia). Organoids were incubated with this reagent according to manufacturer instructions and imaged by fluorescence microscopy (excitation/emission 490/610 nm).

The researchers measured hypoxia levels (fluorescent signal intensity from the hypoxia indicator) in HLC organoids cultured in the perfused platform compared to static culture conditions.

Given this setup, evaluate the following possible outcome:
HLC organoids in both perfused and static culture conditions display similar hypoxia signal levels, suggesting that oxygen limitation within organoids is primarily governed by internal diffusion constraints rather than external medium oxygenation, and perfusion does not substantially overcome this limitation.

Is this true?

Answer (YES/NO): YES